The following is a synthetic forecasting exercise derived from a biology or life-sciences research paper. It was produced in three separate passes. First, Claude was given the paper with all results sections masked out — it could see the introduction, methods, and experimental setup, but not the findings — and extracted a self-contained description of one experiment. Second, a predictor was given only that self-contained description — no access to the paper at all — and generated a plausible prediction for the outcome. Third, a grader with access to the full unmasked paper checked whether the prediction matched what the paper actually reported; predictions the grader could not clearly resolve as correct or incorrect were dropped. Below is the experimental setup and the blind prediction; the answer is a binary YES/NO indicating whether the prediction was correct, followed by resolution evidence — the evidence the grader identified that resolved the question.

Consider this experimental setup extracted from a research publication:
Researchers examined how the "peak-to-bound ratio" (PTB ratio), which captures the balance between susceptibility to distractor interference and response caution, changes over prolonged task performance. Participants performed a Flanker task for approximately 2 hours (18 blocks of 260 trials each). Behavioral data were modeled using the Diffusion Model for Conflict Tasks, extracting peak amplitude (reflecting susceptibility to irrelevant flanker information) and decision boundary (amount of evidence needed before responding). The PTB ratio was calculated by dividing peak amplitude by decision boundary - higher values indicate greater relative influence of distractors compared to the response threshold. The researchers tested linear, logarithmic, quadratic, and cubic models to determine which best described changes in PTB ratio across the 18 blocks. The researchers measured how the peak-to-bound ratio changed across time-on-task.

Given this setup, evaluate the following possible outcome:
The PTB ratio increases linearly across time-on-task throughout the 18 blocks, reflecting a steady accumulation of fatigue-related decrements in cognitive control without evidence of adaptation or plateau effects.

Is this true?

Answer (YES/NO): NO